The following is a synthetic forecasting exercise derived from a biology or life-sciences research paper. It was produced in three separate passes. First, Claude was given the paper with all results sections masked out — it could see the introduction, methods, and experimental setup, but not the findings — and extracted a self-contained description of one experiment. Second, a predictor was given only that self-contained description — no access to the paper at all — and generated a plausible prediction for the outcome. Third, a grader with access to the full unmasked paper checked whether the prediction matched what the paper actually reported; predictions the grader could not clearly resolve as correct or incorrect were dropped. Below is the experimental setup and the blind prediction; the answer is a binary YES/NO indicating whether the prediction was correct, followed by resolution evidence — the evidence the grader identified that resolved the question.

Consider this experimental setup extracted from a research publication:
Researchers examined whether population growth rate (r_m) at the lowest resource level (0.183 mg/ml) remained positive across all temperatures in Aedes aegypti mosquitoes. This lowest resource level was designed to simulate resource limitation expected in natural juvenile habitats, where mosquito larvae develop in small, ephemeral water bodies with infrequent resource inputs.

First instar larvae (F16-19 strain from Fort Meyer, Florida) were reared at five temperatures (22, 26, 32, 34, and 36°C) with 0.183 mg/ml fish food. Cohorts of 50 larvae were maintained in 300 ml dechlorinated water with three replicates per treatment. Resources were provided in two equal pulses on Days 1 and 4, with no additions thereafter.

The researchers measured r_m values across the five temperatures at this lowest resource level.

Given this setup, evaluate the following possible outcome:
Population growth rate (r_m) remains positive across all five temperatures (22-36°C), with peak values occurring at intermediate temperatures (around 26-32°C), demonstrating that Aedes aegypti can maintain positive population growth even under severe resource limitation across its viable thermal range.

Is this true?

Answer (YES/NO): NO